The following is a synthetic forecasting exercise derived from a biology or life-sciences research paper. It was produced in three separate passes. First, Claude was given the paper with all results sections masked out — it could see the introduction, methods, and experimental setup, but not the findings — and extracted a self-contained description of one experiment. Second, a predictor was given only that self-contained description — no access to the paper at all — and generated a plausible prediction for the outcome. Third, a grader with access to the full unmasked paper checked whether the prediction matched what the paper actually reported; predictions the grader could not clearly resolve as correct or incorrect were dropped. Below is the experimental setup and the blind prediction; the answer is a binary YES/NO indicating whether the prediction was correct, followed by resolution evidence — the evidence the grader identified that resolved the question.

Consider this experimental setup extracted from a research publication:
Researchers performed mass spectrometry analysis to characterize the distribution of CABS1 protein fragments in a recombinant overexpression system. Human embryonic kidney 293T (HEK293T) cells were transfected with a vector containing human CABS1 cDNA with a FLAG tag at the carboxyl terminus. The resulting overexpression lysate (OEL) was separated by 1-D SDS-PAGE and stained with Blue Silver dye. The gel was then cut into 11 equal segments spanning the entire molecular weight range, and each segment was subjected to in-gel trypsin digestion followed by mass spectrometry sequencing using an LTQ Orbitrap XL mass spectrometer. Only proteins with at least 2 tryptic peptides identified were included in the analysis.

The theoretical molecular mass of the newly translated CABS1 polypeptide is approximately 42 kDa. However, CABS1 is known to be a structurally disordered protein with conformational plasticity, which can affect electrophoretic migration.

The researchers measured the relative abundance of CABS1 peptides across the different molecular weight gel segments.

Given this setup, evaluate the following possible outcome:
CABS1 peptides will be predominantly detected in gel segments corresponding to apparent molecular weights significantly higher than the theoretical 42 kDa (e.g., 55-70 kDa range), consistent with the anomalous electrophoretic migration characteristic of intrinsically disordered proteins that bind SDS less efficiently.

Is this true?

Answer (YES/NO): YES